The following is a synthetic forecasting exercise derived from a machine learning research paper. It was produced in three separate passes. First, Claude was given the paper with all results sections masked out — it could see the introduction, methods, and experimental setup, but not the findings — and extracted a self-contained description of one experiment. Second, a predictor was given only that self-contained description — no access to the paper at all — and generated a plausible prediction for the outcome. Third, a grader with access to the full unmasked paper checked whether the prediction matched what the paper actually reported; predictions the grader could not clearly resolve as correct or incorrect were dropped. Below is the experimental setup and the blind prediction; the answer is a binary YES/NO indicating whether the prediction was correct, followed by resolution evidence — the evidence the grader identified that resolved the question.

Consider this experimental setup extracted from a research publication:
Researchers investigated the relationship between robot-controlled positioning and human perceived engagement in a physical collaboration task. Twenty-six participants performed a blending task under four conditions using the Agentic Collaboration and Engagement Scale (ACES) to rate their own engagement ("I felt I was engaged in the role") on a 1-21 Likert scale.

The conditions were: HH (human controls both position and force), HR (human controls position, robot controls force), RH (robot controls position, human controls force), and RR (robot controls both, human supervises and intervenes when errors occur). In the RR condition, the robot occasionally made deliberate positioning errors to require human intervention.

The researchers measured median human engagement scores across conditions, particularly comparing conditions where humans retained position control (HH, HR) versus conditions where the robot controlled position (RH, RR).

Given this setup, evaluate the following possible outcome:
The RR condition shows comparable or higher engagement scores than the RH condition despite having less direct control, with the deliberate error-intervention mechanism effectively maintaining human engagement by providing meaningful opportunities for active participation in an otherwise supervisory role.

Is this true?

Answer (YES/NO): YES